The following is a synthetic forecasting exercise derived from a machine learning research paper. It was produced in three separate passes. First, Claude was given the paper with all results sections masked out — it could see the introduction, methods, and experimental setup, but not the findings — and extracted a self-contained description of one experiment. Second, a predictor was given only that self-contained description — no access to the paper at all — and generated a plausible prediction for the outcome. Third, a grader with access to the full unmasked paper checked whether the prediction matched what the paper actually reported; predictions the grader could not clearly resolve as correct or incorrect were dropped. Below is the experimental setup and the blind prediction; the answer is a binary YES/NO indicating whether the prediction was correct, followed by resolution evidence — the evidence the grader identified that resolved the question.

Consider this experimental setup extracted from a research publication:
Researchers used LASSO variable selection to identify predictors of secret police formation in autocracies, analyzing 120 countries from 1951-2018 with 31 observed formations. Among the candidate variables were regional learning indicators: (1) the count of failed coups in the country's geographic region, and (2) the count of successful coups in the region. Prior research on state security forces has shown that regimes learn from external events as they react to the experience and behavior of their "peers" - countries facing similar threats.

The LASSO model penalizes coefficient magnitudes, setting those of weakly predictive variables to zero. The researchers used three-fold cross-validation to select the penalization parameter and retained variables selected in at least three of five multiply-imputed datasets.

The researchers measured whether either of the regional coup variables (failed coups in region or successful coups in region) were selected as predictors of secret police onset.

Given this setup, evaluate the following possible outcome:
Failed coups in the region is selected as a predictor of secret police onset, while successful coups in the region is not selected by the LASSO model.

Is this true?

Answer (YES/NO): NO